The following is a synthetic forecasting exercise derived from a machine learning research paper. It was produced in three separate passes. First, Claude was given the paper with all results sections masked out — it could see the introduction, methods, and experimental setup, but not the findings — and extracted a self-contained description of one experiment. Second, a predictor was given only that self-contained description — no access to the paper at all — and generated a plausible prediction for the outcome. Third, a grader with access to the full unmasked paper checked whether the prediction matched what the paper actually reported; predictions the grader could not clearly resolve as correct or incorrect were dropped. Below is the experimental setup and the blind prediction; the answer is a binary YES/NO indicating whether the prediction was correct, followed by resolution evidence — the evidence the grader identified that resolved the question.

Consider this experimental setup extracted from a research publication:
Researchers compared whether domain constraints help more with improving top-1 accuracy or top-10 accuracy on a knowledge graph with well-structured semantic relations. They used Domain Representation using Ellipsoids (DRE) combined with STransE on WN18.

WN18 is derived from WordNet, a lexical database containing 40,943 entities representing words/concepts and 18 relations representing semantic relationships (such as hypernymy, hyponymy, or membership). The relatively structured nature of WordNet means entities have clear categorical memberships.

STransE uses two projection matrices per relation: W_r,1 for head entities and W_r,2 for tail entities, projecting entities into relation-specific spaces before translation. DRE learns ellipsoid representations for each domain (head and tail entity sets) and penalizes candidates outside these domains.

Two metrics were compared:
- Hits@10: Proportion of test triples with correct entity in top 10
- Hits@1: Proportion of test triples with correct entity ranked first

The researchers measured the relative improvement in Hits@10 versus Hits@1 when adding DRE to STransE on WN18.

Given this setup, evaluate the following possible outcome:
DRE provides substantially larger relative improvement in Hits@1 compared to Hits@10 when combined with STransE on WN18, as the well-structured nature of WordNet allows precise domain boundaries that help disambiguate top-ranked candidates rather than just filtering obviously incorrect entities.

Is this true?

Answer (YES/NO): YES